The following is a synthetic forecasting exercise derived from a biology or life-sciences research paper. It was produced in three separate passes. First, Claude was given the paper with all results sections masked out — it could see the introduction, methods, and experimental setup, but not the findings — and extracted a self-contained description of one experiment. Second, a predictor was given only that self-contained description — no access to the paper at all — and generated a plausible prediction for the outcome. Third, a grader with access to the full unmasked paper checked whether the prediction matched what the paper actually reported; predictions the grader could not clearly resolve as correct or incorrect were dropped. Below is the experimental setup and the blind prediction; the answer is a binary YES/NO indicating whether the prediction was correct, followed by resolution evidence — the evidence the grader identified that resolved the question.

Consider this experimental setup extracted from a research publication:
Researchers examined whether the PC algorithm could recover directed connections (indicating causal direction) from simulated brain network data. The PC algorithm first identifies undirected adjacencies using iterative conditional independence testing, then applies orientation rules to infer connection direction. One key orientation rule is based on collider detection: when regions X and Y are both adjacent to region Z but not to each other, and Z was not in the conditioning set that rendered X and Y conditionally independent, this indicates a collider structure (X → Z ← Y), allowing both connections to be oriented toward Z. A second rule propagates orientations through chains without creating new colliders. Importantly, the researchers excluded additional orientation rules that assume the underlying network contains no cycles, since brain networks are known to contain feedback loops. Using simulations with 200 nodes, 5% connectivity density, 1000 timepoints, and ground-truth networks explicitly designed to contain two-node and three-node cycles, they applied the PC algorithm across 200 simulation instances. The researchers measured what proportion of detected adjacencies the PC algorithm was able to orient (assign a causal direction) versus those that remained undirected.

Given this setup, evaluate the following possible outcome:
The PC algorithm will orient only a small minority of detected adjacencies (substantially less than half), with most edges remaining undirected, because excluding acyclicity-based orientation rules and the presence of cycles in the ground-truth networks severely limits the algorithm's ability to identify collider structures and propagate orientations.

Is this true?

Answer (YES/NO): NO